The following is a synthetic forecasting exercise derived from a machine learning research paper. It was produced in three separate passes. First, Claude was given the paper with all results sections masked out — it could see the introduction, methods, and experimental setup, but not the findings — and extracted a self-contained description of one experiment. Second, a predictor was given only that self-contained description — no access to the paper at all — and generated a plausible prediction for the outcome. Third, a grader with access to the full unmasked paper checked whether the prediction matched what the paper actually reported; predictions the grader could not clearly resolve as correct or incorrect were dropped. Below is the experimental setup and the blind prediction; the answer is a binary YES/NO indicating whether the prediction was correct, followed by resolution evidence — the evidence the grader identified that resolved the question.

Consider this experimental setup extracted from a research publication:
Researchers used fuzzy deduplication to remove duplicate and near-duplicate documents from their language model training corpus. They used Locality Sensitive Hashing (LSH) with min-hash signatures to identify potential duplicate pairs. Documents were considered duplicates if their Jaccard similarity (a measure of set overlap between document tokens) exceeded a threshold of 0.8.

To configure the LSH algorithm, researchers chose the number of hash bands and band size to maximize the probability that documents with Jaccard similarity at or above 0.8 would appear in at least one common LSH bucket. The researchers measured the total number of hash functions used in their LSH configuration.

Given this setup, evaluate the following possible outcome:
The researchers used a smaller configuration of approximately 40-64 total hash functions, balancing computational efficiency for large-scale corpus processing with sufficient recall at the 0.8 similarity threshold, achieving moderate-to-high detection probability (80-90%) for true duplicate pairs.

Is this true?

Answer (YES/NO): NO